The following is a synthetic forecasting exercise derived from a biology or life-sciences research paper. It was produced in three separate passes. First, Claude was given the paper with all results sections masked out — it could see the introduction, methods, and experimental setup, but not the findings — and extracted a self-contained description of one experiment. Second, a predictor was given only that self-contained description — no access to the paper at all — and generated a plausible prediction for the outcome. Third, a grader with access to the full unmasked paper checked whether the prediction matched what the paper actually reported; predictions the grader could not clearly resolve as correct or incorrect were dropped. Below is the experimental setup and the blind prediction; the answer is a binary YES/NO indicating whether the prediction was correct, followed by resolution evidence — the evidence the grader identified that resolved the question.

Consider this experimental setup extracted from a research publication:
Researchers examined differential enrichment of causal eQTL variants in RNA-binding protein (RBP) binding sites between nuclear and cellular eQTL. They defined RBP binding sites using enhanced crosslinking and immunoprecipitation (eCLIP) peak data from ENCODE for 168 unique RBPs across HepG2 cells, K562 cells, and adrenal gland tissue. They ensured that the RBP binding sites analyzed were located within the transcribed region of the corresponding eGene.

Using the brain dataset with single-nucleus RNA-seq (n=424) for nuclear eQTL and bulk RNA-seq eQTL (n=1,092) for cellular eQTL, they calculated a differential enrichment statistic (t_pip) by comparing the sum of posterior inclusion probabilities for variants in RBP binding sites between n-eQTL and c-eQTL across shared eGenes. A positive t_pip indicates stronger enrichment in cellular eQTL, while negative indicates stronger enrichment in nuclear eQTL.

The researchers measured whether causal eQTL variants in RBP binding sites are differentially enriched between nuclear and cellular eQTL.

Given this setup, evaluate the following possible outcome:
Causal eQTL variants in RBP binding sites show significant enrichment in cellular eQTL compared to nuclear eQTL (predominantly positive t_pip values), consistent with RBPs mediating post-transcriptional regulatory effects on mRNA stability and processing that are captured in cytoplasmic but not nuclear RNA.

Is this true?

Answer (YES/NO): YES